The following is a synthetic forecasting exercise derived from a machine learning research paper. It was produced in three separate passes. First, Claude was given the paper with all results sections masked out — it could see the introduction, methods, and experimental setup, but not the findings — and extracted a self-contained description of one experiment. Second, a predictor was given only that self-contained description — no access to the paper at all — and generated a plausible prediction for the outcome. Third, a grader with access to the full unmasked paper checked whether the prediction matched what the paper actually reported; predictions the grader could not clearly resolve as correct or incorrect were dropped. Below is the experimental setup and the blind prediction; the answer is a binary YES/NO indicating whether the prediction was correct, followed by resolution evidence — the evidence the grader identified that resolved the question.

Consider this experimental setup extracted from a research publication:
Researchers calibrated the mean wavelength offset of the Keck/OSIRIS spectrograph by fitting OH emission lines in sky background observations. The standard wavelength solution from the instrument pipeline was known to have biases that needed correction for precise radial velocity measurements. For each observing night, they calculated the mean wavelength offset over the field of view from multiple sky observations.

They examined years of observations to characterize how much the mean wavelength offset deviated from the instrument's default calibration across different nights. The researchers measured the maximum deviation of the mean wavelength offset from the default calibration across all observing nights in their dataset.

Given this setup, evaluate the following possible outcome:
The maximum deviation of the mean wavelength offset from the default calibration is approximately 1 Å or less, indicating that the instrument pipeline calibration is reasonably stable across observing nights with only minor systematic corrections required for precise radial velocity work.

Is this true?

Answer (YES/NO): NO